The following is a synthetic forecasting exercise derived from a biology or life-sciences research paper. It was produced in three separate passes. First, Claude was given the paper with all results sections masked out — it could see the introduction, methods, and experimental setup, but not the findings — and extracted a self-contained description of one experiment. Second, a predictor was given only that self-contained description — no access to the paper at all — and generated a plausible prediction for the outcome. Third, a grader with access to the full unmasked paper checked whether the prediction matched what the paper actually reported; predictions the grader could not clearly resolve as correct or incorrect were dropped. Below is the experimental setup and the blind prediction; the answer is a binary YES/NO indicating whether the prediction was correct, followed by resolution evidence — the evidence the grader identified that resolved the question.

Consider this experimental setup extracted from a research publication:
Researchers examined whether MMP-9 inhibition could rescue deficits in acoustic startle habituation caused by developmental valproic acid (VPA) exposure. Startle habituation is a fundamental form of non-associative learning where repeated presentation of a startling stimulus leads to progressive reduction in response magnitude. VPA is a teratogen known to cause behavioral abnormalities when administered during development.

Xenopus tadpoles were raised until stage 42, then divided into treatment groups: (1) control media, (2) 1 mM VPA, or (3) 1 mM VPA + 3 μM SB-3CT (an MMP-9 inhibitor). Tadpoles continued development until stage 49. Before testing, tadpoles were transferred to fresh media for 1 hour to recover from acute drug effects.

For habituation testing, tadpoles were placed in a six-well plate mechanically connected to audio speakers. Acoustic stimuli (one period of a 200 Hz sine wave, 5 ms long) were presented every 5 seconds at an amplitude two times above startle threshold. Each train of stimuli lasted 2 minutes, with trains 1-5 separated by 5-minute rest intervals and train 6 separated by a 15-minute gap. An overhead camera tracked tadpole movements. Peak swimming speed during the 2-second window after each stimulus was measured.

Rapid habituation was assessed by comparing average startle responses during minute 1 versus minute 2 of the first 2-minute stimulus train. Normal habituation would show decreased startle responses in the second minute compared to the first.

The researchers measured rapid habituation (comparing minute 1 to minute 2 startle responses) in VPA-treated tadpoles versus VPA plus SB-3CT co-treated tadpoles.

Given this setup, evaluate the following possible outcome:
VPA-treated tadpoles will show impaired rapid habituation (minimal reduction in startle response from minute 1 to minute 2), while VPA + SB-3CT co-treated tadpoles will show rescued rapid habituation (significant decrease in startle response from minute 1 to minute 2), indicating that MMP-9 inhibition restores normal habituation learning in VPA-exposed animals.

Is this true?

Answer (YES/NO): YES